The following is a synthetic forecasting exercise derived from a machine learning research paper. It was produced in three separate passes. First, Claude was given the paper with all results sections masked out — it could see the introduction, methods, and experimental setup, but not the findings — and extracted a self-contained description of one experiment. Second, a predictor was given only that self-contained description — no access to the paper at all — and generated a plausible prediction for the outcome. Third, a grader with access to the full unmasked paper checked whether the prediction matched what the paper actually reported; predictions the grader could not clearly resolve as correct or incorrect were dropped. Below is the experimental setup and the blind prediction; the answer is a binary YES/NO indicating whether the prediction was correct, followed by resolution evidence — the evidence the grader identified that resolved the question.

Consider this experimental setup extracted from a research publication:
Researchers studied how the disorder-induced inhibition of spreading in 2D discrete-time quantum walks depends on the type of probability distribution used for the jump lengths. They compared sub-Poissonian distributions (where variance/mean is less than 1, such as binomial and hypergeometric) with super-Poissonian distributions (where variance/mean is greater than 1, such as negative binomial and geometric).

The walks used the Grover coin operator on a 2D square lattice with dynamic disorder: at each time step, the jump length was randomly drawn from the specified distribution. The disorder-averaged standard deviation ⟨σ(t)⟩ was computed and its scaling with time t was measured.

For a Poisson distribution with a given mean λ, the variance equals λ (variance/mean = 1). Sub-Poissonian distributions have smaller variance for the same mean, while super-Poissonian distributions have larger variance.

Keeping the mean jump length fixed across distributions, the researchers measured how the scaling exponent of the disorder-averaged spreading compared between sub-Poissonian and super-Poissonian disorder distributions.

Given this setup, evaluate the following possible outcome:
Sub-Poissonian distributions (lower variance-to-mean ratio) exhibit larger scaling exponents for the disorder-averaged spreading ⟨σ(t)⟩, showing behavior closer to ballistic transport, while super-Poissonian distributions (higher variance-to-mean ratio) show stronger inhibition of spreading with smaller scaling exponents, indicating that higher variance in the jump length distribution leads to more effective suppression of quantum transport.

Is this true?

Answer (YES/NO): YES